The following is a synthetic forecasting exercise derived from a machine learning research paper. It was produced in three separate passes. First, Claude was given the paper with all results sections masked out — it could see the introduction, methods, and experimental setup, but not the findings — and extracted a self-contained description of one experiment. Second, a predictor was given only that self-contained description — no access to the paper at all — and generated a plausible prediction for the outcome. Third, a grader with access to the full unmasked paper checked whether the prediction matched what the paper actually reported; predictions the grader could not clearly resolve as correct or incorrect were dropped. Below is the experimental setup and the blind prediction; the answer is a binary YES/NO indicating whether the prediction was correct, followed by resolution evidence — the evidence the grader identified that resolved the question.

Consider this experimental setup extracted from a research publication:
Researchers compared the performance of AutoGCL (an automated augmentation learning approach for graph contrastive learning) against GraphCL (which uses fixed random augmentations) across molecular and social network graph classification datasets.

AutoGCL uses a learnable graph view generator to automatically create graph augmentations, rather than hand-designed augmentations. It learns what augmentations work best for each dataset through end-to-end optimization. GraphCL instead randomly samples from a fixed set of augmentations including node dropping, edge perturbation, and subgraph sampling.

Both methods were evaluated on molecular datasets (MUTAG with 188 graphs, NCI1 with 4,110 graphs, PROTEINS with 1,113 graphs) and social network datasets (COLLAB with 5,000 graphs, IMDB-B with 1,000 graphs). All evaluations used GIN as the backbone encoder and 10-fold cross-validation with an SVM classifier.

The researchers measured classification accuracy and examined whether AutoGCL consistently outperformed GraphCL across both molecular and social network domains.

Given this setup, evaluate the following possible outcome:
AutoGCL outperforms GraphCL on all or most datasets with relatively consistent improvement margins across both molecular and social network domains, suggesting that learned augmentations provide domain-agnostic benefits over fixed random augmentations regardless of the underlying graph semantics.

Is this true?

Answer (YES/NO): NO